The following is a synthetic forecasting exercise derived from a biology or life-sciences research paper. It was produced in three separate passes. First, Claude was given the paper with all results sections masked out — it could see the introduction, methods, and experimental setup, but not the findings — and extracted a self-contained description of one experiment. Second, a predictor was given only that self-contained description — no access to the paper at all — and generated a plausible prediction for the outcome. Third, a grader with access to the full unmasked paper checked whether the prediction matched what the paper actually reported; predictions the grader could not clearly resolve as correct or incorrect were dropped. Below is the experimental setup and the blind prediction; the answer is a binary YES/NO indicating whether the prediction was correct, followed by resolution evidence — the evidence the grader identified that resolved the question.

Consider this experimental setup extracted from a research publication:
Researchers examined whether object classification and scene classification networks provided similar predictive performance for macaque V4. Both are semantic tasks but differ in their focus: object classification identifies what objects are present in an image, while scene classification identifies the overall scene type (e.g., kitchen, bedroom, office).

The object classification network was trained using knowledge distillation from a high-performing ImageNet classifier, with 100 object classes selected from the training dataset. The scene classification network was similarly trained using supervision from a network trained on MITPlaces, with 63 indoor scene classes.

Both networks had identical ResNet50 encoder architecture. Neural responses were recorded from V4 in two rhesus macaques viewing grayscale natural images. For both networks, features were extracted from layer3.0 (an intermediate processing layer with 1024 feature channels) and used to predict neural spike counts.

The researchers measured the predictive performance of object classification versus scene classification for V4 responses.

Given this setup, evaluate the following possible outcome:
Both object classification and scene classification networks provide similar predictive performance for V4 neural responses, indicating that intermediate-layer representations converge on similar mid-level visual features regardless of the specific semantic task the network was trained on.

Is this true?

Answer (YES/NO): NO